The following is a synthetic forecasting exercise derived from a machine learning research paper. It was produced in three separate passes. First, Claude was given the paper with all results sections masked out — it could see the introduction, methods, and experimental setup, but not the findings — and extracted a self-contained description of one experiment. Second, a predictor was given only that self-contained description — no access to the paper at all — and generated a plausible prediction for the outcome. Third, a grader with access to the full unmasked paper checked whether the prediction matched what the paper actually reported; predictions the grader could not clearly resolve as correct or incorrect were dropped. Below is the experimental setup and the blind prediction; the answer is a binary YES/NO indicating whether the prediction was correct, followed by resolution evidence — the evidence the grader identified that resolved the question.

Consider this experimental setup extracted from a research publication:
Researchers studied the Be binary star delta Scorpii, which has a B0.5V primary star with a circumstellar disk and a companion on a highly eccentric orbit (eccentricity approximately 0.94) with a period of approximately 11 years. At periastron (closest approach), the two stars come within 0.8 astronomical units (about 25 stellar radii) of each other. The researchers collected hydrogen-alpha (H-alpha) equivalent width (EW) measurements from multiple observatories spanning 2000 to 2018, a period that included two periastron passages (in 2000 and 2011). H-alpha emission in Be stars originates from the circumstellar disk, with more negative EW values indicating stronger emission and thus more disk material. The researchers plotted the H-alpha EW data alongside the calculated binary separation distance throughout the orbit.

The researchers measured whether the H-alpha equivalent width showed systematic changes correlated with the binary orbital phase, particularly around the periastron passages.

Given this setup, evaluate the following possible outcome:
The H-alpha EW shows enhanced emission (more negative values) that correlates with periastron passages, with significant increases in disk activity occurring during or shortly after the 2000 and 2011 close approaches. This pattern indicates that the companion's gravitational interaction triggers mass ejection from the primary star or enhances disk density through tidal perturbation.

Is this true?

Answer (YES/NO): NO